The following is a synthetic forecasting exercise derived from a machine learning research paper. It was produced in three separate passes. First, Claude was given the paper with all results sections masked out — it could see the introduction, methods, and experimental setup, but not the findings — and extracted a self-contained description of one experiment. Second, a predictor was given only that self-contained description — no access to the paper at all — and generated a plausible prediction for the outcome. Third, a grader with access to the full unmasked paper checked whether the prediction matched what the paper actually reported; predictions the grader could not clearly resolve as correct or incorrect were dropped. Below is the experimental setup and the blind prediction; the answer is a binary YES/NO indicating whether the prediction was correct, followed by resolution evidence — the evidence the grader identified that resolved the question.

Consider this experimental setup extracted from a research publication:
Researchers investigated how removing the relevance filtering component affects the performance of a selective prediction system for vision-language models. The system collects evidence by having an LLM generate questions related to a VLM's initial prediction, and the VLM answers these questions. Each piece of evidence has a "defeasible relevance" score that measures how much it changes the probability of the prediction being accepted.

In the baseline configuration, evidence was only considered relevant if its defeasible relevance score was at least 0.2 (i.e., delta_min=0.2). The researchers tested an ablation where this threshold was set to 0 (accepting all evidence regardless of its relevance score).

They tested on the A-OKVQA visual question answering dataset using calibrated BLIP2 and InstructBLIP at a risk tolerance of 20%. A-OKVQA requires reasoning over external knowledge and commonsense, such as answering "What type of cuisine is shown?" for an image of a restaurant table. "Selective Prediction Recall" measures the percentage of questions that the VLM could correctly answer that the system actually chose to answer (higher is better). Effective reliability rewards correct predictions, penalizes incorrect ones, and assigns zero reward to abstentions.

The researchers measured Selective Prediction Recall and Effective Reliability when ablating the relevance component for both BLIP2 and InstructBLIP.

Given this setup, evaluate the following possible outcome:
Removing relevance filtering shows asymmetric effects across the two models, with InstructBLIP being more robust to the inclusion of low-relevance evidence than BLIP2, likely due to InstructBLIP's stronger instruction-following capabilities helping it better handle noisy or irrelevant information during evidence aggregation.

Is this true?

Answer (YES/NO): NO